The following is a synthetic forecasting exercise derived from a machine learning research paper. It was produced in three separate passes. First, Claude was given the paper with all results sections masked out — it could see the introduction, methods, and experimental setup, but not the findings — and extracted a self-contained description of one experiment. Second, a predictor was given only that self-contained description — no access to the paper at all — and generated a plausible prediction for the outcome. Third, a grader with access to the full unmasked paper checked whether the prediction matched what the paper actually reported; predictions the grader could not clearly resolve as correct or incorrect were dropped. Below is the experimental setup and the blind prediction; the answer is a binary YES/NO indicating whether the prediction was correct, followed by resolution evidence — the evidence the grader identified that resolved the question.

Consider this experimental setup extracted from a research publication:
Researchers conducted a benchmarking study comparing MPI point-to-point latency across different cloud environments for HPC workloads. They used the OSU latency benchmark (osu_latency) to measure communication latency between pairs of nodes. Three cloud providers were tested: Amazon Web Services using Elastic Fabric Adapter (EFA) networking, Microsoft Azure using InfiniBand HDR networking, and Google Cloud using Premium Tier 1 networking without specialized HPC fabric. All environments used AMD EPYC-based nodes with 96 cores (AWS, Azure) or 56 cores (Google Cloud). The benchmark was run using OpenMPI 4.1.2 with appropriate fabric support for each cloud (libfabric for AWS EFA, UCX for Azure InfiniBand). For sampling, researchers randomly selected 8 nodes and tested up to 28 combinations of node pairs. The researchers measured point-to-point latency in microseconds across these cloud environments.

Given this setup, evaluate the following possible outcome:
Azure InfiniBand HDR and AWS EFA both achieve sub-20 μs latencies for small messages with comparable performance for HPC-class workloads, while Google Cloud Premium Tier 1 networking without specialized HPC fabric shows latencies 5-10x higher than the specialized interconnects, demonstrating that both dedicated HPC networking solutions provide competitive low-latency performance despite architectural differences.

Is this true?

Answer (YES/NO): NO